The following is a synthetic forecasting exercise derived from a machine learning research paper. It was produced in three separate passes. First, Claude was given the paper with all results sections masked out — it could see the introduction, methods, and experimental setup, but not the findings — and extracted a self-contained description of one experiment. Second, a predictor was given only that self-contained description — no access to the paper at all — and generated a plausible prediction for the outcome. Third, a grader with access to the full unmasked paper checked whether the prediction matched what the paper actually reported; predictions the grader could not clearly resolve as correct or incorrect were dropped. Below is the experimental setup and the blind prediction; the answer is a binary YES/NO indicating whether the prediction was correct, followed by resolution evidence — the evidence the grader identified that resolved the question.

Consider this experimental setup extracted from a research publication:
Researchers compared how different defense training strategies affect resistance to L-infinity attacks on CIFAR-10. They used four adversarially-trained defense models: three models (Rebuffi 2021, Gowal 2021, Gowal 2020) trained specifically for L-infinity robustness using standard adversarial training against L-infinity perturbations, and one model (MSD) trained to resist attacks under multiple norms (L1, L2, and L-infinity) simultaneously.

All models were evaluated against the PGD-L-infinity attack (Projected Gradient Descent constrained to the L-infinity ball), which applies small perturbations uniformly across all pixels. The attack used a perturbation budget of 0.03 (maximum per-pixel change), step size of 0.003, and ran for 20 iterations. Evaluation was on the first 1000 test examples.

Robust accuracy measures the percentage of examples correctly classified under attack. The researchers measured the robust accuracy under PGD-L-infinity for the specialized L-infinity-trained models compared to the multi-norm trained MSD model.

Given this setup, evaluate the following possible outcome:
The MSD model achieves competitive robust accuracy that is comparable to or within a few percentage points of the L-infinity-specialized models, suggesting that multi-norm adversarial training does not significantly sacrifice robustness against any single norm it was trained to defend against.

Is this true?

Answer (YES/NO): NO